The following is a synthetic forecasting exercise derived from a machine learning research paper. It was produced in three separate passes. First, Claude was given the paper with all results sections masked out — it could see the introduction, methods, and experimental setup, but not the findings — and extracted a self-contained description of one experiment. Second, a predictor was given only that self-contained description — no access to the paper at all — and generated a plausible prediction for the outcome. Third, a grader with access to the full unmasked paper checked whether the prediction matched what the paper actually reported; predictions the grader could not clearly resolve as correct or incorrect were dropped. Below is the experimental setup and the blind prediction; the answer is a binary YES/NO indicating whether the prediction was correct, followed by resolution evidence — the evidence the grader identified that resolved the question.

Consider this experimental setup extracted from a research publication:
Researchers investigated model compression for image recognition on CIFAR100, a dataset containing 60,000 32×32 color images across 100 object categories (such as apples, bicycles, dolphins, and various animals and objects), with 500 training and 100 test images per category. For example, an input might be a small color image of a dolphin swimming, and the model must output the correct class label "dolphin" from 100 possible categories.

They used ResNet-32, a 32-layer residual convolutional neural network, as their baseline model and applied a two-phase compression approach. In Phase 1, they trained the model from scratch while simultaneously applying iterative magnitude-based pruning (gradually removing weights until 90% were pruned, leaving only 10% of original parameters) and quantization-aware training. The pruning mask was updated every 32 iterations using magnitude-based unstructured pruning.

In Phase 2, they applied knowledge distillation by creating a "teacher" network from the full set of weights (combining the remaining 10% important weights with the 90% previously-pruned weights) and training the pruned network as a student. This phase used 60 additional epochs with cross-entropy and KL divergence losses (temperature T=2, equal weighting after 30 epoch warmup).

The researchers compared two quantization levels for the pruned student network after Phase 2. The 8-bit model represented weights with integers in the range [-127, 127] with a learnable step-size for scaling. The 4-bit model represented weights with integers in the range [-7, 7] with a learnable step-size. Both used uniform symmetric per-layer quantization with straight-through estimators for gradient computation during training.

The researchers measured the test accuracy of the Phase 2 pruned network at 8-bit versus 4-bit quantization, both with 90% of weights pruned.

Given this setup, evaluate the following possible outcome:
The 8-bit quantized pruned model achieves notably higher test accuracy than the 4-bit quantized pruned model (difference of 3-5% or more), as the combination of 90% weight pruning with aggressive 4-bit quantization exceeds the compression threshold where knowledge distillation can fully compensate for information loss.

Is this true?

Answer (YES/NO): NO